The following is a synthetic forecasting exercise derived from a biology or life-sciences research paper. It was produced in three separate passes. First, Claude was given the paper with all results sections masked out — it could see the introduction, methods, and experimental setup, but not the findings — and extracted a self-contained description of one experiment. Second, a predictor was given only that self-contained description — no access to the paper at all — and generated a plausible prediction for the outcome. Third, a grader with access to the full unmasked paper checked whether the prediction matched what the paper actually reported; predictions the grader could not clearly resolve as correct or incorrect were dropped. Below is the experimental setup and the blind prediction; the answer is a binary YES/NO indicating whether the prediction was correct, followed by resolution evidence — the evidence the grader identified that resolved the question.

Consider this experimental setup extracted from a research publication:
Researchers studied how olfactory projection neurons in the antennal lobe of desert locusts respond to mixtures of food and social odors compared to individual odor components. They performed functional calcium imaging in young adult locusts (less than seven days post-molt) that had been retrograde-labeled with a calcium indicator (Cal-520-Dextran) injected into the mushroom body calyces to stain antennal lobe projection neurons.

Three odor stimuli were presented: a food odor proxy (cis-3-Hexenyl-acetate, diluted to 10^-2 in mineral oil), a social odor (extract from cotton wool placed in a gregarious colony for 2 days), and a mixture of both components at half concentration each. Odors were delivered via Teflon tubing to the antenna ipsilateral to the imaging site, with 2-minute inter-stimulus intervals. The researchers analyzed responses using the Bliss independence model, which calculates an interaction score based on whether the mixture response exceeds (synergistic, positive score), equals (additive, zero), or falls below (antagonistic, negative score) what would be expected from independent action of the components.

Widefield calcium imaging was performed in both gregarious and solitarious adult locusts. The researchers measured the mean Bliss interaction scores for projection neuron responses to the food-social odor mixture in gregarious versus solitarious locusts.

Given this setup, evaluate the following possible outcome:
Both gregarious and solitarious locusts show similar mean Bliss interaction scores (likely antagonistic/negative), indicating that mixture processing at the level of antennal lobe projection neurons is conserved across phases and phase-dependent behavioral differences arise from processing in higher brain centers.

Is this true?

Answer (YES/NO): NO